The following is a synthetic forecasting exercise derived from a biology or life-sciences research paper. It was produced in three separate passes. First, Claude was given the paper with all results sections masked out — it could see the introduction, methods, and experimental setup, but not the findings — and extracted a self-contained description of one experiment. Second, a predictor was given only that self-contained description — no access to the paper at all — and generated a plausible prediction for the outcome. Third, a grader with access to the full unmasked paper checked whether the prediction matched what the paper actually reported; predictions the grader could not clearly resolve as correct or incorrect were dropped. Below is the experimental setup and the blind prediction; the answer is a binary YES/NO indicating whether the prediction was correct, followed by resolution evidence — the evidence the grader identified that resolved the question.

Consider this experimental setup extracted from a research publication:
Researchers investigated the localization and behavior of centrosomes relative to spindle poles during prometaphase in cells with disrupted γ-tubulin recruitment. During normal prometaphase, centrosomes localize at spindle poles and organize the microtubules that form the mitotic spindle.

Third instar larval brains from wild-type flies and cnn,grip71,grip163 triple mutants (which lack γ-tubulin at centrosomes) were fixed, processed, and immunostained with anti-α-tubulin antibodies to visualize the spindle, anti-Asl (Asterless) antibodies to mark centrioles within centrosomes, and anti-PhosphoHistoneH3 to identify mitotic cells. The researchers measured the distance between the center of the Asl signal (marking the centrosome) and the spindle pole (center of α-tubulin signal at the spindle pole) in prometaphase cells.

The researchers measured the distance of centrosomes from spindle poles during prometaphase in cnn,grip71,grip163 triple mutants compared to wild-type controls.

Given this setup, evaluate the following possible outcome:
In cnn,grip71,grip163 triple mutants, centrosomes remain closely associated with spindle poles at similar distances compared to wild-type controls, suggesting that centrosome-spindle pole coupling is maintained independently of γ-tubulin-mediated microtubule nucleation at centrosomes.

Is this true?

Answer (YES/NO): YES